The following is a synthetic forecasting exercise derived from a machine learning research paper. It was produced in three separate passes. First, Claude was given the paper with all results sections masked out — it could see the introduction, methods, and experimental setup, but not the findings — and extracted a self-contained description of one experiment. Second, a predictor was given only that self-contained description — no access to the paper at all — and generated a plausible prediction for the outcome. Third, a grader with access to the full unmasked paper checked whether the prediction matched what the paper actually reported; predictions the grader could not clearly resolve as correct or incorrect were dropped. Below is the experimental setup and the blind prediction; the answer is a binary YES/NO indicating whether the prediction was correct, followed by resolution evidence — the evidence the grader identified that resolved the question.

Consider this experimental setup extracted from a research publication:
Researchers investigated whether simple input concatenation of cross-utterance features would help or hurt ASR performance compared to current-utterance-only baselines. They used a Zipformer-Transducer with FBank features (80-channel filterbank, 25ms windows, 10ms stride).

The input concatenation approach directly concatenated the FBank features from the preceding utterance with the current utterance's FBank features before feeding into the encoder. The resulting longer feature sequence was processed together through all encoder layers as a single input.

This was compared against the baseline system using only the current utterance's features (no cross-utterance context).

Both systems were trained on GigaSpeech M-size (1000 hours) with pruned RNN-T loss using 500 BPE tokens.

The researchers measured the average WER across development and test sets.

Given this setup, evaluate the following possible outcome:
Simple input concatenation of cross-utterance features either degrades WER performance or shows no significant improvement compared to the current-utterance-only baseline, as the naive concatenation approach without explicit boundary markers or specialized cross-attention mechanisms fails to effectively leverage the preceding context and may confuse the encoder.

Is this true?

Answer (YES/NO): YES